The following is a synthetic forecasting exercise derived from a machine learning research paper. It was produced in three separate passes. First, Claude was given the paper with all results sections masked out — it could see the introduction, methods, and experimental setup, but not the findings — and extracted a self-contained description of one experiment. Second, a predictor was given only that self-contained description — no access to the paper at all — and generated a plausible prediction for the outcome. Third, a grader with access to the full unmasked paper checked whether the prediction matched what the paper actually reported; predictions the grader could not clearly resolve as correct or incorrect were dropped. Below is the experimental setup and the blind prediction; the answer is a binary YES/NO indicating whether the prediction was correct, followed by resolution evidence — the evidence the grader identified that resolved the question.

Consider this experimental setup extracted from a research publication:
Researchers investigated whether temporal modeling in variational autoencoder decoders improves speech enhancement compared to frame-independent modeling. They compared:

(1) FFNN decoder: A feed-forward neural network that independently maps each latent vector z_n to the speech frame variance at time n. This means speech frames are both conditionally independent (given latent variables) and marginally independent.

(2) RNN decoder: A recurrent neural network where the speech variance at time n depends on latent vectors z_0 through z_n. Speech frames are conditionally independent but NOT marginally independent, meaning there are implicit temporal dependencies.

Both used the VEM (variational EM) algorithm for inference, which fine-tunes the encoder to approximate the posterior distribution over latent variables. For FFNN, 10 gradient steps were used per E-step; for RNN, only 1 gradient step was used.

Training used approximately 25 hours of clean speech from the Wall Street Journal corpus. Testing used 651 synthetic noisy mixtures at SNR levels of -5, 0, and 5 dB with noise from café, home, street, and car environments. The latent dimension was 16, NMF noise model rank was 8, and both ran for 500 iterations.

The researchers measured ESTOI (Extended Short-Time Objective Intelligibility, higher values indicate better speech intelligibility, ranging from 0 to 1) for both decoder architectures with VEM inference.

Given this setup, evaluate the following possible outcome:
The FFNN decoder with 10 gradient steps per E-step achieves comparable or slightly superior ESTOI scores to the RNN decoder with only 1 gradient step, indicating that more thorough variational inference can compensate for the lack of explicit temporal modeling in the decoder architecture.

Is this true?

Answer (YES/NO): NO